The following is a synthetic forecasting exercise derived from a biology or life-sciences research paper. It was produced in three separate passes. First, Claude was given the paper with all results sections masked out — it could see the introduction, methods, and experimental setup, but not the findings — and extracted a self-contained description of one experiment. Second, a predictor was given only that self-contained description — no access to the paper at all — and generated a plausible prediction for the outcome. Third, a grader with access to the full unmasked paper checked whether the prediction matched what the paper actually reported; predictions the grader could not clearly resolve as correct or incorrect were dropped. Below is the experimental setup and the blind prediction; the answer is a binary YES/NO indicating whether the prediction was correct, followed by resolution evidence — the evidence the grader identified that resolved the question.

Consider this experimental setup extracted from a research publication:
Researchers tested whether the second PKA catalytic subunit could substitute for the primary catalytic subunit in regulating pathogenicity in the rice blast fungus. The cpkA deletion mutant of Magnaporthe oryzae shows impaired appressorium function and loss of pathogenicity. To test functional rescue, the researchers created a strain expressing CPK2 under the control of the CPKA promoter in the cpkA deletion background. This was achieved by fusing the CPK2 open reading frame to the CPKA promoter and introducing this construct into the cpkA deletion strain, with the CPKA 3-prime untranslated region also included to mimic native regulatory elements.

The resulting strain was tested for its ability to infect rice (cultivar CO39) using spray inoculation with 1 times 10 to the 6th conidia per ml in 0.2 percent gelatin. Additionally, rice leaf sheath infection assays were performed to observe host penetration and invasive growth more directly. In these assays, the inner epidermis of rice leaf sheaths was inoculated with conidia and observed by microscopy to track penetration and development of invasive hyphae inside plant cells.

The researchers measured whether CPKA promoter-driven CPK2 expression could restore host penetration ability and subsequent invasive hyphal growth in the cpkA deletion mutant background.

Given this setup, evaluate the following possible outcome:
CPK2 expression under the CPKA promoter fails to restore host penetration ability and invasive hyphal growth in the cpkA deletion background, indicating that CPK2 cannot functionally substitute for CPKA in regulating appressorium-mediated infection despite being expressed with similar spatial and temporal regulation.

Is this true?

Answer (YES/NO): NO